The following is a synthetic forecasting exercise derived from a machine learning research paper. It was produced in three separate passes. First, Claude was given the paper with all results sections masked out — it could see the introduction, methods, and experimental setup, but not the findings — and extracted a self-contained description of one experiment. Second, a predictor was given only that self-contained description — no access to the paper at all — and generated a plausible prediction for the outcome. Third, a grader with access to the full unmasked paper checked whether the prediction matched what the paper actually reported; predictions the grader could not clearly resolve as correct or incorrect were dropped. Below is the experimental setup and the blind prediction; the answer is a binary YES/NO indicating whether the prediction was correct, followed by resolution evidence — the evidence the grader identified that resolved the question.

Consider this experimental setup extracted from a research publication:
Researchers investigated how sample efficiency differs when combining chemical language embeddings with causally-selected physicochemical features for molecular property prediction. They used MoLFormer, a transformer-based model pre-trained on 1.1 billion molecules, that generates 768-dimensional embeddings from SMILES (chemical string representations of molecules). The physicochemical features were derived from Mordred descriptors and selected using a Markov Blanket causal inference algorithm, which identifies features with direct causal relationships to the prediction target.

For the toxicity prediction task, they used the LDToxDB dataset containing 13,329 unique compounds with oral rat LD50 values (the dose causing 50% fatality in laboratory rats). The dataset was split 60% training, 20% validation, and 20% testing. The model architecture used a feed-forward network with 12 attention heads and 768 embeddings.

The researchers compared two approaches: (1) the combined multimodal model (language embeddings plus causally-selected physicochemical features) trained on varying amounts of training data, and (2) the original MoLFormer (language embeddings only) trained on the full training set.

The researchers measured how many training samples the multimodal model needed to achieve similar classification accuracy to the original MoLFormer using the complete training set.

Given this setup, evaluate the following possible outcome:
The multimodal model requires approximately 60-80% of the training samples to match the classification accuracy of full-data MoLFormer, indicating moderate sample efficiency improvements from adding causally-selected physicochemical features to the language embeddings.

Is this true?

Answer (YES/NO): NO